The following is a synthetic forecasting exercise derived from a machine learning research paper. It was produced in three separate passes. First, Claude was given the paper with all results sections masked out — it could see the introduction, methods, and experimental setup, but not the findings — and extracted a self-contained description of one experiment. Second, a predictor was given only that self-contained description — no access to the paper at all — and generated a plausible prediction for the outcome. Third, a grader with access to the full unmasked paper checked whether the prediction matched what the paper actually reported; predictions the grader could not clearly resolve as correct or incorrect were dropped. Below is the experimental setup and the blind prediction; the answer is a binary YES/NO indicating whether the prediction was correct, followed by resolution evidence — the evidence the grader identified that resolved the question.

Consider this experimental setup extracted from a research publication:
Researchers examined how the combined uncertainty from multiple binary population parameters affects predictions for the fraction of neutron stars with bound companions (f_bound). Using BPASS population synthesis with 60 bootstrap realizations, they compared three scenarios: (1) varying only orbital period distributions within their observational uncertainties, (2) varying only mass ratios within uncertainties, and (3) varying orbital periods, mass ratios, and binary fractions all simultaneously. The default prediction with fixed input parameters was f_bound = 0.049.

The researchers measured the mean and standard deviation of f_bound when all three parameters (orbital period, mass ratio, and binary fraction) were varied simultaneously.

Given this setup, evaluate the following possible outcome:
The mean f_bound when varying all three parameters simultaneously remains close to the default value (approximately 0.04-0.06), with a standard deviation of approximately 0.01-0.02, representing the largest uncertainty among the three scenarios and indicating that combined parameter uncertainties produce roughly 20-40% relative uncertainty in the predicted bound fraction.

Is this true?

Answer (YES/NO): NO